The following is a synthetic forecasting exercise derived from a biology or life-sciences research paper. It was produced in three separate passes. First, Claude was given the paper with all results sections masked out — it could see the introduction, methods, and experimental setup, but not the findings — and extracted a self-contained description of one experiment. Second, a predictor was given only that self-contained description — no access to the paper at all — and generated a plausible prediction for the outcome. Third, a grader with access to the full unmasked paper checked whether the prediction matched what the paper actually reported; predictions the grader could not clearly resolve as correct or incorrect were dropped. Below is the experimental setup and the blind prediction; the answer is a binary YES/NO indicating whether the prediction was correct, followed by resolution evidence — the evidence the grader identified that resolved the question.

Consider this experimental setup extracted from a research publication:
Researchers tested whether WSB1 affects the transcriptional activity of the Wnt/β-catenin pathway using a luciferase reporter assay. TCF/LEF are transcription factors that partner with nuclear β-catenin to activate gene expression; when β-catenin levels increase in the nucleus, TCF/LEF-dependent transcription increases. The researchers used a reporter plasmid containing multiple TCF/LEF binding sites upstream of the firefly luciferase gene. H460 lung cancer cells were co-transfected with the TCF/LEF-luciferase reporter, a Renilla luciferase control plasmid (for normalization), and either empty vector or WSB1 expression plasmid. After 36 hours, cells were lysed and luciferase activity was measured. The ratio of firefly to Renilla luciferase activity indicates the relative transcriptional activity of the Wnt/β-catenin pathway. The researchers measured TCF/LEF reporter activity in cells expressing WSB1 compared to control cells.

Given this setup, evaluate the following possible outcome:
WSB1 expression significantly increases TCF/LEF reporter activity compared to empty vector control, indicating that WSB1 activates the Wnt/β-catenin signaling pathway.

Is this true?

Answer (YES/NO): YES